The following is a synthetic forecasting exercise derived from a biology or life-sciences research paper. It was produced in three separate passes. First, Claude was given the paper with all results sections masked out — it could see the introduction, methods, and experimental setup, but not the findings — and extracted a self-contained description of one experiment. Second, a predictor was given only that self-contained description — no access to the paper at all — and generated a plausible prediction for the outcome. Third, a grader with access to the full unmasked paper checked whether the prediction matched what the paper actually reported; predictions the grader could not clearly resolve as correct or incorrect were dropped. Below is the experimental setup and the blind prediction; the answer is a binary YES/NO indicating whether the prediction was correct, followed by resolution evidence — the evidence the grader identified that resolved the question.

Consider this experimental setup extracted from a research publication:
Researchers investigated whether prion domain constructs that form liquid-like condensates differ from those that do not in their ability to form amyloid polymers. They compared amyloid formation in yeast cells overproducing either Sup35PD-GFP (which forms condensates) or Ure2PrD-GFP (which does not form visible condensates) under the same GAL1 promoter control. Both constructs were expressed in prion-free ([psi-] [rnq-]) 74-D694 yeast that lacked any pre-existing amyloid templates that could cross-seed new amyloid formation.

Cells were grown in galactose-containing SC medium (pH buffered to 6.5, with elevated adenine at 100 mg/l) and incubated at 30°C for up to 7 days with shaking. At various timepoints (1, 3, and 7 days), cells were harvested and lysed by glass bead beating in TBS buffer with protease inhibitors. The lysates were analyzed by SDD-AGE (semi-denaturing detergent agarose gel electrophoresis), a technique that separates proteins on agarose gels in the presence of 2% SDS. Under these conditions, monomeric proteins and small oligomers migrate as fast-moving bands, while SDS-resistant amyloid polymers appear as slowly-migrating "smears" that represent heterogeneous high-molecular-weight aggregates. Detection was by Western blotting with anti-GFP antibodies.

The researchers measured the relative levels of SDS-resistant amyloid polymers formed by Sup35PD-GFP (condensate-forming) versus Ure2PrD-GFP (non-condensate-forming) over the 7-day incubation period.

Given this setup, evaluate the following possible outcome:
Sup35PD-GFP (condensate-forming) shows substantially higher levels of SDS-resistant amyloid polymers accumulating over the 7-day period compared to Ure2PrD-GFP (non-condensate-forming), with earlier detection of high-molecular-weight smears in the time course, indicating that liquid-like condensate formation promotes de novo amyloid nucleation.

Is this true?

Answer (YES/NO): YES